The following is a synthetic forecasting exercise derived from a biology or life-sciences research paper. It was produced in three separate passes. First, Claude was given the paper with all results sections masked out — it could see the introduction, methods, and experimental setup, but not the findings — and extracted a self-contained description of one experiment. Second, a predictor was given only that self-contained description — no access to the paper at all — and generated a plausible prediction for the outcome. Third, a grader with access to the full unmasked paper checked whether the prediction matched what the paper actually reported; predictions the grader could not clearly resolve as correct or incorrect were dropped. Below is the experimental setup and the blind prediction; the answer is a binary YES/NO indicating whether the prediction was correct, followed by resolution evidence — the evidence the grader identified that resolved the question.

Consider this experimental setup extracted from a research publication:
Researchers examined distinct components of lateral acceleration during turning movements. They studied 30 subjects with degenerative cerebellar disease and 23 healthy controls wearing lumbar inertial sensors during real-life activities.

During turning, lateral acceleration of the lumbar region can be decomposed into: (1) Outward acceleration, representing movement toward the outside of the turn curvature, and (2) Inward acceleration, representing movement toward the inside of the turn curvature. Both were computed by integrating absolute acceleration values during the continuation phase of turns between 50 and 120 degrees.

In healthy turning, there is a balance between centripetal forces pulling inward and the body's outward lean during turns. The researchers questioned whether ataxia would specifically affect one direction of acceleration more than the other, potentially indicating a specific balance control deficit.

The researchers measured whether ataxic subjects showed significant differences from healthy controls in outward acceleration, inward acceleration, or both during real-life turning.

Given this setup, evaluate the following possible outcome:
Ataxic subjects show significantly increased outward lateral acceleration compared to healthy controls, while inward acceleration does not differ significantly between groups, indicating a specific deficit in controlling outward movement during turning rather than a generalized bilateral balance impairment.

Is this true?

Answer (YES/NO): YES